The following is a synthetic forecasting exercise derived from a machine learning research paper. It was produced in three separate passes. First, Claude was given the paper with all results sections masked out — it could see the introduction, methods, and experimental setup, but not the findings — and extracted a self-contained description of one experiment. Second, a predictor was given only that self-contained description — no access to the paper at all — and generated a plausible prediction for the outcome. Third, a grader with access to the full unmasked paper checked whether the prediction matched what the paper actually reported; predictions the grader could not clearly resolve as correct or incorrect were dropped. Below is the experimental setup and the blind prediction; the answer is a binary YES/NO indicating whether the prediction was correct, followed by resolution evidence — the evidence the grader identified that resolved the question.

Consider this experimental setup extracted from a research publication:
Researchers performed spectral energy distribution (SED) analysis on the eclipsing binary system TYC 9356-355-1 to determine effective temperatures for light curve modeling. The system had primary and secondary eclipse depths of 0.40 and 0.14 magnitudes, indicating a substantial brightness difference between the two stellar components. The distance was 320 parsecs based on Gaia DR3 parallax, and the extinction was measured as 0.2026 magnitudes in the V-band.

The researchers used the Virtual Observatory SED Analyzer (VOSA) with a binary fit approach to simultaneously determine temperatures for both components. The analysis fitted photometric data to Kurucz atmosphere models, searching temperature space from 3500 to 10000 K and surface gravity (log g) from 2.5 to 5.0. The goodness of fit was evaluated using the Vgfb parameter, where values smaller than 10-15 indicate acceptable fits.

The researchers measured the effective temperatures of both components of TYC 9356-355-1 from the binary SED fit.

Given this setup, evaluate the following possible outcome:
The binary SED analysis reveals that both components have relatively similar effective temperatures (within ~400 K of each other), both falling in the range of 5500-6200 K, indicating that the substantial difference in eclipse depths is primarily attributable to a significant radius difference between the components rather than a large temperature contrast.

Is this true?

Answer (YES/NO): NO